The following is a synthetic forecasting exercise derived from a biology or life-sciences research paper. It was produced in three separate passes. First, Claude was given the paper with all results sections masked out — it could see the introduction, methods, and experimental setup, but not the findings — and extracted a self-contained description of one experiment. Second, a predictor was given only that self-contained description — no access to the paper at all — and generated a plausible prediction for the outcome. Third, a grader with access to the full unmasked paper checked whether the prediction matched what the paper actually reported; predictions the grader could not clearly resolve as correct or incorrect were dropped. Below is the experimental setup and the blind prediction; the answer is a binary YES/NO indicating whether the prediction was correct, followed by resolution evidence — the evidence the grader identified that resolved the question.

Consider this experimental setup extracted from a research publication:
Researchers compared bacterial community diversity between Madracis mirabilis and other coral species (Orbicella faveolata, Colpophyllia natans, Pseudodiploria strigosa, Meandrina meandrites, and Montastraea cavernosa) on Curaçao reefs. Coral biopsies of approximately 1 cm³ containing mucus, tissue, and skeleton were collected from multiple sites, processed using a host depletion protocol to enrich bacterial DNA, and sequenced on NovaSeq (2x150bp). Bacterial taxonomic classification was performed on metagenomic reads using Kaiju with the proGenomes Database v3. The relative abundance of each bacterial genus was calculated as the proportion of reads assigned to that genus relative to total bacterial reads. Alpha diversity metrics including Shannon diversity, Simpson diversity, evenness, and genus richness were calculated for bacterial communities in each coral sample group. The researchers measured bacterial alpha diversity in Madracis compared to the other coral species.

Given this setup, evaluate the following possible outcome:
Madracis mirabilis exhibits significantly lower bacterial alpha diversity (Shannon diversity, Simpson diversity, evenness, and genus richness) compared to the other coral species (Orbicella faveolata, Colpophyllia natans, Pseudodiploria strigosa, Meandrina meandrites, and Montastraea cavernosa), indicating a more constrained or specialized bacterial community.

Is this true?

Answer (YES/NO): NO